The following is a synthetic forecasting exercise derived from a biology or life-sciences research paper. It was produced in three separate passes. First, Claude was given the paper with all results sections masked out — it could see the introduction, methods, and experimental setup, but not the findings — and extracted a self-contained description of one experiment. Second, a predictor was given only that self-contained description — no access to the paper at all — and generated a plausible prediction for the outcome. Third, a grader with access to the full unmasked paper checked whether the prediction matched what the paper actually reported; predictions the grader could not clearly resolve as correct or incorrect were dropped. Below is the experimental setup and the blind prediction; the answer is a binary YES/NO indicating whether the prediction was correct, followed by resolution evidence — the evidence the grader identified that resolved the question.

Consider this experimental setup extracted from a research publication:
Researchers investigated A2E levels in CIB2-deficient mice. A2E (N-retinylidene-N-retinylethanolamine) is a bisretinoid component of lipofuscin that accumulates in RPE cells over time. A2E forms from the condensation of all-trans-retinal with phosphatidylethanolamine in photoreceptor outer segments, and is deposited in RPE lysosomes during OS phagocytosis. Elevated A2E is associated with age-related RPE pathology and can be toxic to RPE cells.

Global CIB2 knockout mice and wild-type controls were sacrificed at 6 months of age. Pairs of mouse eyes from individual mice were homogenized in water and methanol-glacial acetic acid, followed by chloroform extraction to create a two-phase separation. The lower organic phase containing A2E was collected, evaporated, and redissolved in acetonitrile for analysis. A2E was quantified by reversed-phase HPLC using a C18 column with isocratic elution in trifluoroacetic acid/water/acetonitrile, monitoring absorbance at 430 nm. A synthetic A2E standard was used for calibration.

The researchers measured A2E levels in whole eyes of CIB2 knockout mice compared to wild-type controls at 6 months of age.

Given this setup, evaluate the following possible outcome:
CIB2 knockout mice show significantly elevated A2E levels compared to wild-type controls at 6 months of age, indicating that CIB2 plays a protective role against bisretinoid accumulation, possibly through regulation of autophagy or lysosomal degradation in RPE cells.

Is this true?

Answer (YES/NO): NO